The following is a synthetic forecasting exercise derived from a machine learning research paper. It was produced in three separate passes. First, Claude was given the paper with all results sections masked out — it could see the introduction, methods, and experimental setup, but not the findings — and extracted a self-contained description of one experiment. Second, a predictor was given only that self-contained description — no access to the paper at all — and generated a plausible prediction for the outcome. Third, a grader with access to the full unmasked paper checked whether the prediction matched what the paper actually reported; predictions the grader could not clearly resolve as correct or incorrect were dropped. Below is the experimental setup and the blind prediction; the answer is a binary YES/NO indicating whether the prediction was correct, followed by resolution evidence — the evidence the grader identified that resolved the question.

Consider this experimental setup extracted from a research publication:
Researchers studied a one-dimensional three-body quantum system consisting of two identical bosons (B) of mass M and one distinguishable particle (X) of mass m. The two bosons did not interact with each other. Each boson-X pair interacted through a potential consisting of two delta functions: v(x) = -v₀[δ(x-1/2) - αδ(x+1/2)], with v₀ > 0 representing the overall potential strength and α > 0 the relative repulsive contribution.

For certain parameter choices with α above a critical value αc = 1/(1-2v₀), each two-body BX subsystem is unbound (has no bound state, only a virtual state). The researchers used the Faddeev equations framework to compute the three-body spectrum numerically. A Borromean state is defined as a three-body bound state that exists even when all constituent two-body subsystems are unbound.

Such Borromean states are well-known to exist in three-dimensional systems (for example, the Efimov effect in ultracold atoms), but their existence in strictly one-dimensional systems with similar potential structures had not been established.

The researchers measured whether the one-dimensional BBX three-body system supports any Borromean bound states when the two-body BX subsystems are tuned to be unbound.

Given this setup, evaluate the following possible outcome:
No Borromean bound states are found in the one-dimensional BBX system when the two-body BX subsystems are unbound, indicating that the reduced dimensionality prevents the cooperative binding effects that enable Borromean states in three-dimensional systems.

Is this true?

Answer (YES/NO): NO